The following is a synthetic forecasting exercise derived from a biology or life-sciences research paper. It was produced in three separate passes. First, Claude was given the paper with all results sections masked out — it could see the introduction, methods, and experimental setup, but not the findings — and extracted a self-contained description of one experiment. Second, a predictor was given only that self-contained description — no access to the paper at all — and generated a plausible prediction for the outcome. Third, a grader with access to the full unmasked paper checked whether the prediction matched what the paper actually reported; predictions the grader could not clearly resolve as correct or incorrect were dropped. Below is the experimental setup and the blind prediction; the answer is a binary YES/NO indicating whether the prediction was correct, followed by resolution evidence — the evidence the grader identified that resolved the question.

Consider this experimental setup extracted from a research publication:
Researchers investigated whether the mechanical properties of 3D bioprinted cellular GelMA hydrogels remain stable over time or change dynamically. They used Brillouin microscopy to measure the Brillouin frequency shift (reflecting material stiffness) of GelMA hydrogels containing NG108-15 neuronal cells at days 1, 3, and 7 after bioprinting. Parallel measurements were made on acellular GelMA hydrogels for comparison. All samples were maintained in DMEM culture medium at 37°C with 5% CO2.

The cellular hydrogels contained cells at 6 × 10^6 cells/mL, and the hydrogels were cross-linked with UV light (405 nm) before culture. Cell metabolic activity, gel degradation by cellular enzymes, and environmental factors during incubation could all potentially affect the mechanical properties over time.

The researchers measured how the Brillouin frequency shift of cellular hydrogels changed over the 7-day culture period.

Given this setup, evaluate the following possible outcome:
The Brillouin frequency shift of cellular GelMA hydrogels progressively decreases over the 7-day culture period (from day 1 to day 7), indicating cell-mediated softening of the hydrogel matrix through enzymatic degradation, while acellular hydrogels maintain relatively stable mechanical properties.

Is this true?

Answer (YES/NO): NO